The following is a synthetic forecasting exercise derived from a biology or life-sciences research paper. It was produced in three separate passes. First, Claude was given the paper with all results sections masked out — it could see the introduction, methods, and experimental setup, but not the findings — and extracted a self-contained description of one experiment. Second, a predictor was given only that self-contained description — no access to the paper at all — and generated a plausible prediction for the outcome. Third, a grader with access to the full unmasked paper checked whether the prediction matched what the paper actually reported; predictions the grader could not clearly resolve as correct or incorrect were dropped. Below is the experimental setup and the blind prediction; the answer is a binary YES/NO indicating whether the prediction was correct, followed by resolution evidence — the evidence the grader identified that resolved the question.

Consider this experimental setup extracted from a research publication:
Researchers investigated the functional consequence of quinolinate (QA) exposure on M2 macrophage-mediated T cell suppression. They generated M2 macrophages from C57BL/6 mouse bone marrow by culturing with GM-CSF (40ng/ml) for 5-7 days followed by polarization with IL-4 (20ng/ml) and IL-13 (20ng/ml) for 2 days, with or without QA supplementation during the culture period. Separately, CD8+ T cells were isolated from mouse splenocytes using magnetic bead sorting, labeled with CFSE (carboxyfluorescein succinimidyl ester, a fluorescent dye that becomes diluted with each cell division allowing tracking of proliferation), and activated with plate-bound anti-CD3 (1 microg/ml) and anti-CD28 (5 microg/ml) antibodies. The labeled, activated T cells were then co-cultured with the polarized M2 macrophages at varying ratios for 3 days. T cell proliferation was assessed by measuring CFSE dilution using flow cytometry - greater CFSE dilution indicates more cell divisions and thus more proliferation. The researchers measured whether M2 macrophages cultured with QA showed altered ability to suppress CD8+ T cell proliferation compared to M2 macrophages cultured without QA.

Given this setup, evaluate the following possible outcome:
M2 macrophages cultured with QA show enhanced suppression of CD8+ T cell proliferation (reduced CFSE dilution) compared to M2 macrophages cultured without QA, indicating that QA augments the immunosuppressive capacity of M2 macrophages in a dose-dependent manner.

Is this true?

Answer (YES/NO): NO